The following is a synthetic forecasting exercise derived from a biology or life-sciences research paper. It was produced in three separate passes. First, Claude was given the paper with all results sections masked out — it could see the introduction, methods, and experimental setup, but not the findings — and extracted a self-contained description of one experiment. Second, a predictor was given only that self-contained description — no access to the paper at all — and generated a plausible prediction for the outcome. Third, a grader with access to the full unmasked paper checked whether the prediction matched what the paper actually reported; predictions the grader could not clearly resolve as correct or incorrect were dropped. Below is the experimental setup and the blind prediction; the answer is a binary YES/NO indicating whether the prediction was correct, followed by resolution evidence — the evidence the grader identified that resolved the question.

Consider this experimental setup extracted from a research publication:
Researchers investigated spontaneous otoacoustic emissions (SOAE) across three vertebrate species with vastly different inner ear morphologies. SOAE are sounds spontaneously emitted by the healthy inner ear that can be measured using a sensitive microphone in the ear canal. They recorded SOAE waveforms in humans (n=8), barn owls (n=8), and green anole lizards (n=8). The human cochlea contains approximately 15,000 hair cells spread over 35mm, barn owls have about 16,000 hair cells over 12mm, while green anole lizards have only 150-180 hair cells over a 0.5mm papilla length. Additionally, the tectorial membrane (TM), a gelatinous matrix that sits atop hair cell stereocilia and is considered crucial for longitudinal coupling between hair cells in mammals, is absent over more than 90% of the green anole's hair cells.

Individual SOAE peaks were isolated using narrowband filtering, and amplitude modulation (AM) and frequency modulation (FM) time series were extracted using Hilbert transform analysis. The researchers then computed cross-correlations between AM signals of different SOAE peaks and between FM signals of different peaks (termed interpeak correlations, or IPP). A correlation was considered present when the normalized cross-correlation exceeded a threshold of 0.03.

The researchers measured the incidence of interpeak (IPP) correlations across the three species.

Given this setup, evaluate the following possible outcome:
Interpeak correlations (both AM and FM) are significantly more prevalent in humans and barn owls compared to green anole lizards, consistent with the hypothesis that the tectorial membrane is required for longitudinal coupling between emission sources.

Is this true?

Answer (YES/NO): NO